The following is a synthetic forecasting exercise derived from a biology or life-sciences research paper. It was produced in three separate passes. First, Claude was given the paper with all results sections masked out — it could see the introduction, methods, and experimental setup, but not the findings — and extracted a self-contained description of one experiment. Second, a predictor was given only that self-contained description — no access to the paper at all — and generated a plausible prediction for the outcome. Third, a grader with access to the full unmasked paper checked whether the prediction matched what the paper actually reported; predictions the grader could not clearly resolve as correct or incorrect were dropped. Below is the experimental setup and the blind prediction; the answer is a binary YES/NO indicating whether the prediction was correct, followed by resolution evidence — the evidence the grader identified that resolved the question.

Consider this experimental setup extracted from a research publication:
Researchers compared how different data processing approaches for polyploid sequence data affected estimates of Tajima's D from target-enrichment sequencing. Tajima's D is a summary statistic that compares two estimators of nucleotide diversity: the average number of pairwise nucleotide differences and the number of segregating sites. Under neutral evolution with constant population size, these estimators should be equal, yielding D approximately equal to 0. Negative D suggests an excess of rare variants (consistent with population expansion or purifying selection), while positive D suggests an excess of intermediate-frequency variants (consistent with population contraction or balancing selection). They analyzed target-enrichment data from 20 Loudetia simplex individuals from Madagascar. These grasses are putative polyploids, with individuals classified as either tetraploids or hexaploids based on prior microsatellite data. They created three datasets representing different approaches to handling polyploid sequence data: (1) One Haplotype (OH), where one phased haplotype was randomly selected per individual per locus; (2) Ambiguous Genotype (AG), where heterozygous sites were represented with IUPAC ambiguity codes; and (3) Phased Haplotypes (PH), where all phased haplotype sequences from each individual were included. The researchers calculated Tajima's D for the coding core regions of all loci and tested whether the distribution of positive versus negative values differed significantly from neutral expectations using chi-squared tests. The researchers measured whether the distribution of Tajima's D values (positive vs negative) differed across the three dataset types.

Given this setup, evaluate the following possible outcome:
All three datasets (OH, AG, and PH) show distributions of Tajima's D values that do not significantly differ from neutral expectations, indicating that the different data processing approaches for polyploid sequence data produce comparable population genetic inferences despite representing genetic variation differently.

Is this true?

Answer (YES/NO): NO